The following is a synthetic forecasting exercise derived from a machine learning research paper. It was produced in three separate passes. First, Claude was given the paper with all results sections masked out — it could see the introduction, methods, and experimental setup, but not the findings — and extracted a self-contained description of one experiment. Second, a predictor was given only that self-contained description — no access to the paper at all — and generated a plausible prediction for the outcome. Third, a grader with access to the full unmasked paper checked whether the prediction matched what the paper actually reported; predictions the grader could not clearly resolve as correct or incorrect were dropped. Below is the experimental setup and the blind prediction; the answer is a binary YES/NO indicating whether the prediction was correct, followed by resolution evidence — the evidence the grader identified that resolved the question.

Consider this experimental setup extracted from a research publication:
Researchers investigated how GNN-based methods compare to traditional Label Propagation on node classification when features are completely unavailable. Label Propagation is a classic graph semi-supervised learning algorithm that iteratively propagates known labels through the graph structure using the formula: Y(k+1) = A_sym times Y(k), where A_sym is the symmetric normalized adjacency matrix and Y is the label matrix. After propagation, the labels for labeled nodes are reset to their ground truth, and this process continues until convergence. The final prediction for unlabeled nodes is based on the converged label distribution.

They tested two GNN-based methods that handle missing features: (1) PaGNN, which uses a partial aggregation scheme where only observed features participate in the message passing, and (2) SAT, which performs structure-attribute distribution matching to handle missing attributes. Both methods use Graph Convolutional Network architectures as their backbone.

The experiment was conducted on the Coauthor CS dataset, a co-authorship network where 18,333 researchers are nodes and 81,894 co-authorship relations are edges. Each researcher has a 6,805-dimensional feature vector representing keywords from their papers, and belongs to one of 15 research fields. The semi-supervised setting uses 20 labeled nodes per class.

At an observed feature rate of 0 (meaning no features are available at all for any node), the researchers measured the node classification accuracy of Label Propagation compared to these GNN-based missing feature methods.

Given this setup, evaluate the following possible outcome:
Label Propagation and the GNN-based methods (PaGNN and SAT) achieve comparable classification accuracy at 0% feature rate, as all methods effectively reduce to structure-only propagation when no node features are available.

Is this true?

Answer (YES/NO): NO